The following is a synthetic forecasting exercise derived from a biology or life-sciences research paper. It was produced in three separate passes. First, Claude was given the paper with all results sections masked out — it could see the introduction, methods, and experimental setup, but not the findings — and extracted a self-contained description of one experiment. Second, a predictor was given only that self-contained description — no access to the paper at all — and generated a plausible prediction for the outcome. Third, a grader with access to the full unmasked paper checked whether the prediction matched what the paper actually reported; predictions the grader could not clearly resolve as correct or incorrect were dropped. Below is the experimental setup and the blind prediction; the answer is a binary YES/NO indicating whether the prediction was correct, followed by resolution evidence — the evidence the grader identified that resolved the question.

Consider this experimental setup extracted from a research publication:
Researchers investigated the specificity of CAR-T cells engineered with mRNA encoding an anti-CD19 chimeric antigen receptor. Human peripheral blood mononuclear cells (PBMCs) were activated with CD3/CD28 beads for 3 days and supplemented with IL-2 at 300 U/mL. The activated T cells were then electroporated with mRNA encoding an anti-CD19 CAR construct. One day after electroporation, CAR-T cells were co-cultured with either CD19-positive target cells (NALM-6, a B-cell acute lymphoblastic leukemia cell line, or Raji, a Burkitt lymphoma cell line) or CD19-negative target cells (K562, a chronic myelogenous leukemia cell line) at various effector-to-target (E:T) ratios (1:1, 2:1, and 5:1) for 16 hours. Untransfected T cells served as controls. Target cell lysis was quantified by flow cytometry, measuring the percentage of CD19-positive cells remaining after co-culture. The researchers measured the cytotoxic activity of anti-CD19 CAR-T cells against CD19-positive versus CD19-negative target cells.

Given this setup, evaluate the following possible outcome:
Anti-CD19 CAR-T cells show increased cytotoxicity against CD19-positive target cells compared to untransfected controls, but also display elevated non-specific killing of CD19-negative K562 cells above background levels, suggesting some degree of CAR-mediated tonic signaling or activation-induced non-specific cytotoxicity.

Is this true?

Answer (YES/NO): NO